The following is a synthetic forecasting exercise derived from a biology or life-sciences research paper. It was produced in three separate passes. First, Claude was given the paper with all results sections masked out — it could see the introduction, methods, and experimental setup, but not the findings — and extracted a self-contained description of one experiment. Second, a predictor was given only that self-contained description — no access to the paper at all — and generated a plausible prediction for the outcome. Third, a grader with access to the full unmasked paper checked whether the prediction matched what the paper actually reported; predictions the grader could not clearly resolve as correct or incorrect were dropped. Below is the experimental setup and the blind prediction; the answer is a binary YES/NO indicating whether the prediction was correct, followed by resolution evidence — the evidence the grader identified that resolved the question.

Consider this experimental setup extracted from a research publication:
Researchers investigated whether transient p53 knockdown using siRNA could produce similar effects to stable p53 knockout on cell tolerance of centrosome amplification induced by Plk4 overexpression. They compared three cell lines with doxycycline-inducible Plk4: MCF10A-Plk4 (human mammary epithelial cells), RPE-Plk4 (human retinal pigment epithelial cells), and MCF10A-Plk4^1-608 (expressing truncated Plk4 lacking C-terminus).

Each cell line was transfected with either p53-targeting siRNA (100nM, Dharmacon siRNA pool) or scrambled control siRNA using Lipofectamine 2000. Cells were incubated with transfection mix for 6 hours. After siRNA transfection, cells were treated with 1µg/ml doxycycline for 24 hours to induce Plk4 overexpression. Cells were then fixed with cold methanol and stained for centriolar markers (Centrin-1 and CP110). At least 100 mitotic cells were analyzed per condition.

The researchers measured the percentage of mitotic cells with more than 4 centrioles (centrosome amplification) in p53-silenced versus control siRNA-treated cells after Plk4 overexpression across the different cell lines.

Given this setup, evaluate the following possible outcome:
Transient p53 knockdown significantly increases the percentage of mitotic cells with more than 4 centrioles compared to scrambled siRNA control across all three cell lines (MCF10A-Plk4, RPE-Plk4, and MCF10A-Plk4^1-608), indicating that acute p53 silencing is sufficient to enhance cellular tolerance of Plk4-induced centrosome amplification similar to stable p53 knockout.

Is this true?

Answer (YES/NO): NO